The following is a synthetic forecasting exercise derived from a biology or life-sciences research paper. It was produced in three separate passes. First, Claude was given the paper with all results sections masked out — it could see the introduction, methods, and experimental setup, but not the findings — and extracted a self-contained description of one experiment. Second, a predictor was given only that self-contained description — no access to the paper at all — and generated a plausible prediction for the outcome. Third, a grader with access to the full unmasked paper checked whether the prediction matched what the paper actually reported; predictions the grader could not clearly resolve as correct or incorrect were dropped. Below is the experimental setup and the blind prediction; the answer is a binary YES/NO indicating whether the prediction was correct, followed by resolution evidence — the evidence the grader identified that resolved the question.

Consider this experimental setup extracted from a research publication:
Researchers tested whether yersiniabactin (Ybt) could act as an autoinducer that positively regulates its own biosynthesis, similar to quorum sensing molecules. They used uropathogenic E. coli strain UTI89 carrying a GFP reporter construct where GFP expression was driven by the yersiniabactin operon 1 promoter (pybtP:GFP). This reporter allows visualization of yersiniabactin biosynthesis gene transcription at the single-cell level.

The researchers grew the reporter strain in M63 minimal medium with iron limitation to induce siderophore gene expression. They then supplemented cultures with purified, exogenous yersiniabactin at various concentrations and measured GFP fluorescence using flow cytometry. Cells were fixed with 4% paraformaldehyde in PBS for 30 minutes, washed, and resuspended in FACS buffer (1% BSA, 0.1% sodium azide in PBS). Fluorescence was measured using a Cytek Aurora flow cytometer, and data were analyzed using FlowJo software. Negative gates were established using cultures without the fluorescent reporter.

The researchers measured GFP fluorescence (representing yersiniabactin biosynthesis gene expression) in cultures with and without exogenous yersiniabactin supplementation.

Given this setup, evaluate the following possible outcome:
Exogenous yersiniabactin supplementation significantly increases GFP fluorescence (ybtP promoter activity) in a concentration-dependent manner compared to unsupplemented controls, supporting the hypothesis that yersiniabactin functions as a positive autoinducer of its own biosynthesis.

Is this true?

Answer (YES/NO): NO